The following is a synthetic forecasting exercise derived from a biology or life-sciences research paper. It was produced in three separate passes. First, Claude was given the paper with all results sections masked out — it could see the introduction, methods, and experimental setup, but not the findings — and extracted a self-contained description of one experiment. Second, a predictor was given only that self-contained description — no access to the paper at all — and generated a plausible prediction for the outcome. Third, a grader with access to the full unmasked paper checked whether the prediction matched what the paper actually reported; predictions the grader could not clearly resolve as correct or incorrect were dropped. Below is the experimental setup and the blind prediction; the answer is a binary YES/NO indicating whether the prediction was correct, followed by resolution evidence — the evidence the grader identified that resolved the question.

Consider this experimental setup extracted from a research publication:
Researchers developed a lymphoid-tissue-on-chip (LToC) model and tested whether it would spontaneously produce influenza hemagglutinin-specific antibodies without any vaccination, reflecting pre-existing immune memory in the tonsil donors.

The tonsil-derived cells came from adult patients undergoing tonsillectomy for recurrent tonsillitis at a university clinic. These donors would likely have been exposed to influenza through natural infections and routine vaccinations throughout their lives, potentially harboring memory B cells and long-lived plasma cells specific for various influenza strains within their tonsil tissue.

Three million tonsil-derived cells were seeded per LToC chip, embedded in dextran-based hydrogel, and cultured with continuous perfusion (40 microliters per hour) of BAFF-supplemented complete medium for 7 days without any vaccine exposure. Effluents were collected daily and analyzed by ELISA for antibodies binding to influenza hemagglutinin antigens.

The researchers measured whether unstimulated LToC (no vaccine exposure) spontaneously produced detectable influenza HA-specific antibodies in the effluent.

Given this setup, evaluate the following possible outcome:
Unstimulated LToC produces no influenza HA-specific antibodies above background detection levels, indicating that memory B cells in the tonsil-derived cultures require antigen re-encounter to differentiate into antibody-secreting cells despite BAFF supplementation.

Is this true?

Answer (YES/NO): NO